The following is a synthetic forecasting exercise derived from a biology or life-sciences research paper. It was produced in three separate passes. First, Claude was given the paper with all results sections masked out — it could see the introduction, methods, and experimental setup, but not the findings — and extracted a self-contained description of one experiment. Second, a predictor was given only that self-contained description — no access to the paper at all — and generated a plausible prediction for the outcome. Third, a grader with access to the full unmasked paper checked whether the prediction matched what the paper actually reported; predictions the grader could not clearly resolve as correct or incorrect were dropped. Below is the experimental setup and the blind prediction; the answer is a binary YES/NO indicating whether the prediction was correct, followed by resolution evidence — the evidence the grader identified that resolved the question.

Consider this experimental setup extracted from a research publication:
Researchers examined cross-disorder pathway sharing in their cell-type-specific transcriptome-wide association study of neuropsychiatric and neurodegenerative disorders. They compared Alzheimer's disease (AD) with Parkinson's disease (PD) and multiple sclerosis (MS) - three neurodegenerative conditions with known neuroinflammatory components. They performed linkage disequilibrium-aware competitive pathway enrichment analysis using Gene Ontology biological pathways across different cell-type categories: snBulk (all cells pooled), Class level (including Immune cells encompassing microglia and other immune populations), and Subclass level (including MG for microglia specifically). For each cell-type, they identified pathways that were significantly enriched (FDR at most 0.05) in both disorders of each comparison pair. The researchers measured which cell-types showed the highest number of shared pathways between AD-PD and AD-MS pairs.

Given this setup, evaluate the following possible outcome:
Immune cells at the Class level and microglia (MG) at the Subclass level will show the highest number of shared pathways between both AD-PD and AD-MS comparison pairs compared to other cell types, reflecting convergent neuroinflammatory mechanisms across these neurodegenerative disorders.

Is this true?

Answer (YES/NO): YES